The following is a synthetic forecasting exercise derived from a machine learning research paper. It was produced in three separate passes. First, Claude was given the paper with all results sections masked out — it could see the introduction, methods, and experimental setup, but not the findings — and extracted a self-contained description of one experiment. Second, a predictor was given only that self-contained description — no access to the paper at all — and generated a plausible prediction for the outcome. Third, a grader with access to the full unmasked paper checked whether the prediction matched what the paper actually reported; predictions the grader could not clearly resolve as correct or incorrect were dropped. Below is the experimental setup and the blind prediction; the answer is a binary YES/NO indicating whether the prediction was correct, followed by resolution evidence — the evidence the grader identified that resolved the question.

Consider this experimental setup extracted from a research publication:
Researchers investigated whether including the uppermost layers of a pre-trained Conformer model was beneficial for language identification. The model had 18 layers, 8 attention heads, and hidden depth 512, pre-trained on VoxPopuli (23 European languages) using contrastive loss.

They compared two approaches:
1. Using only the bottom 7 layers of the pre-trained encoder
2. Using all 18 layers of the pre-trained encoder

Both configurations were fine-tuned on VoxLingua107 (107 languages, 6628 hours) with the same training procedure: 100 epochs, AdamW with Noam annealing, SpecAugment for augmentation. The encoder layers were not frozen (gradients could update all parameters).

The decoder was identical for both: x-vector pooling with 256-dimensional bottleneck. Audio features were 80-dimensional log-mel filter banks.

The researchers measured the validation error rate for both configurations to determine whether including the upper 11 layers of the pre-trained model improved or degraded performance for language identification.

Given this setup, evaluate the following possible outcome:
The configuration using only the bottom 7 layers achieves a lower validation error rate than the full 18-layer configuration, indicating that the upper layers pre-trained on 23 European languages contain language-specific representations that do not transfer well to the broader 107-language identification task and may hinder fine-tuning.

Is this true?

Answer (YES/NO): NO